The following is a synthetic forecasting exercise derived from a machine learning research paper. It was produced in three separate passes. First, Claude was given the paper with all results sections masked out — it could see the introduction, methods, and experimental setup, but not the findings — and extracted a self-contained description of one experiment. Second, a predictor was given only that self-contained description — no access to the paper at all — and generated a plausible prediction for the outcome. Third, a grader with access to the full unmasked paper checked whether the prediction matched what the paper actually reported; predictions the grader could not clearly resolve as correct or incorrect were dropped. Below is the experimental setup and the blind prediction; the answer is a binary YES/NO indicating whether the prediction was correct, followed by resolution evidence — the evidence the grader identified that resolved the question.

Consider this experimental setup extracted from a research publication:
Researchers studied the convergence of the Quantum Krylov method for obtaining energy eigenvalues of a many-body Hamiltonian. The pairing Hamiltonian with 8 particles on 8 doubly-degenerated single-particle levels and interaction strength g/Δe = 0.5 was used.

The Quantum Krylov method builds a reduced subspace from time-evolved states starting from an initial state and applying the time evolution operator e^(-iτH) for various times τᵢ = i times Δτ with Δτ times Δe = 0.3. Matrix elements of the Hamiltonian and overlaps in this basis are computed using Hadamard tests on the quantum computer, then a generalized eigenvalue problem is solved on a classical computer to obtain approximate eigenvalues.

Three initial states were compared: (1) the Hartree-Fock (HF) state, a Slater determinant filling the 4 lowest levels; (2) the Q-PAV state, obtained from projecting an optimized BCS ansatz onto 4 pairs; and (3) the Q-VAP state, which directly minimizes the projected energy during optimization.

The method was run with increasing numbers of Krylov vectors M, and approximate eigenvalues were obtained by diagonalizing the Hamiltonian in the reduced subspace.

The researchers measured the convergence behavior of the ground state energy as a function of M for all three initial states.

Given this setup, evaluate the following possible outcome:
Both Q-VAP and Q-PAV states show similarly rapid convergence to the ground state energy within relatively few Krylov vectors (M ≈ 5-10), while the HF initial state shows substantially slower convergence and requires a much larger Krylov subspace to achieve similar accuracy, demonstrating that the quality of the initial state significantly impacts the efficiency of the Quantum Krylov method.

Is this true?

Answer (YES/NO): NO